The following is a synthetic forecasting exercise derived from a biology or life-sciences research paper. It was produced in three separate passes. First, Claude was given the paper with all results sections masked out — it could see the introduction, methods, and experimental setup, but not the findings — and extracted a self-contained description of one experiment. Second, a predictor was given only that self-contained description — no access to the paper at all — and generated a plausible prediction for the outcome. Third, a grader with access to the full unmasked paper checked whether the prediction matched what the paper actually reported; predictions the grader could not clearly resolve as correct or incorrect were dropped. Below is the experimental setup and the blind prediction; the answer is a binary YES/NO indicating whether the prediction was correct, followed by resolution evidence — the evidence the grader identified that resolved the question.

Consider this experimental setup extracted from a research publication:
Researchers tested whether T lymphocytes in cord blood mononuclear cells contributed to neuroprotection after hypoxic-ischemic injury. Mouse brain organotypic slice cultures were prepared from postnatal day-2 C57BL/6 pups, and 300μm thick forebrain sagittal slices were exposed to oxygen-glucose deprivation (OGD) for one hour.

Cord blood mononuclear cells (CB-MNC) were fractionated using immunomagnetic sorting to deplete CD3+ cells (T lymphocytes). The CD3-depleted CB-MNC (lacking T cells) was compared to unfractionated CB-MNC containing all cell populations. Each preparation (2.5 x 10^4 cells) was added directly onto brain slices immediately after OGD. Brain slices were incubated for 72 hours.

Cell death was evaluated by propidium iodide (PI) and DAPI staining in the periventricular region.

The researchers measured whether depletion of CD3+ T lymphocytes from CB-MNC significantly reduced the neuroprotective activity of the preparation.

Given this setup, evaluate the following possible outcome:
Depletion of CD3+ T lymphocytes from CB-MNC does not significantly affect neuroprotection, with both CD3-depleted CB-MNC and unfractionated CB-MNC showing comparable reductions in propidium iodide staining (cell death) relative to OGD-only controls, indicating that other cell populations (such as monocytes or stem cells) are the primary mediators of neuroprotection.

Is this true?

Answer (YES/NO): YES